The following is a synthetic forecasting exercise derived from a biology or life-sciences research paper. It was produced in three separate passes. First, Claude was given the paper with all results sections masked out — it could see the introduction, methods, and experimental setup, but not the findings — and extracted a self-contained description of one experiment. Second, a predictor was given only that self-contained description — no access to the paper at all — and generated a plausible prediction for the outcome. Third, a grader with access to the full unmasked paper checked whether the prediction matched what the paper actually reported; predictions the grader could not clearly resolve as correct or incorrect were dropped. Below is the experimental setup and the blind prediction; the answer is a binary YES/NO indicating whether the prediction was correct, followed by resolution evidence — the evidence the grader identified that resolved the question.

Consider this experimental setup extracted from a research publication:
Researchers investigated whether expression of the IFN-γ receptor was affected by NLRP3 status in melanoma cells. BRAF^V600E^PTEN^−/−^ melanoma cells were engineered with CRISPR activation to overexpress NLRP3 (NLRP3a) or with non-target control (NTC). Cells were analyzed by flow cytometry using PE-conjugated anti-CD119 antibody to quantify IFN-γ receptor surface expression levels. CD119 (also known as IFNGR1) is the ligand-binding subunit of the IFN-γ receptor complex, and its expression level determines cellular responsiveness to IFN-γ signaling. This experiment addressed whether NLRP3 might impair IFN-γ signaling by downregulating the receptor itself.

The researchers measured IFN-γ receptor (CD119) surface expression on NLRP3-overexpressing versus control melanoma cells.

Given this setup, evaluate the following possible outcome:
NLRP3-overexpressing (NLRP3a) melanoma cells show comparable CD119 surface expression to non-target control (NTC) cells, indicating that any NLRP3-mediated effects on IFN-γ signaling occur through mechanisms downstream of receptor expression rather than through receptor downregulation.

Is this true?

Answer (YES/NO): YES